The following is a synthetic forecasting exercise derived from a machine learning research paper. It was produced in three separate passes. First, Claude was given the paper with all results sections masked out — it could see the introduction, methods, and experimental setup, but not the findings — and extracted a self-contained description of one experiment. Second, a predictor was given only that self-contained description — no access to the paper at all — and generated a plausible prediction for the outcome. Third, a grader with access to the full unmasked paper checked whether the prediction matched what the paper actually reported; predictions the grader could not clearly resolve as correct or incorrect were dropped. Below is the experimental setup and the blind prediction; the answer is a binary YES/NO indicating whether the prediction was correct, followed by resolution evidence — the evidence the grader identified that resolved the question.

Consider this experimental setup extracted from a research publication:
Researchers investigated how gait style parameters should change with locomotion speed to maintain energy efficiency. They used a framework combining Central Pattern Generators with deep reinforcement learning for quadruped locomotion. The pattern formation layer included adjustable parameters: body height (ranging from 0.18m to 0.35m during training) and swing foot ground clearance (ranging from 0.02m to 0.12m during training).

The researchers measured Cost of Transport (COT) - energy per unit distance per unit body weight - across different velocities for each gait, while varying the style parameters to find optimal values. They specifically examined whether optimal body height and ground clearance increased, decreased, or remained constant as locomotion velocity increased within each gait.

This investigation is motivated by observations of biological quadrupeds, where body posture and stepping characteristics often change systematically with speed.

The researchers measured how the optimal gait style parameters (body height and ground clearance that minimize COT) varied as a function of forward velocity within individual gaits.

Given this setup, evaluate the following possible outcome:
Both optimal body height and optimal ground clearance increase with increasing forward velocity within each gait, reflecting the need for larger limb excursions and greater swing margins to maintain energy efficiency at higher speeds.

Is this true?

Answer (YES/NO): NO